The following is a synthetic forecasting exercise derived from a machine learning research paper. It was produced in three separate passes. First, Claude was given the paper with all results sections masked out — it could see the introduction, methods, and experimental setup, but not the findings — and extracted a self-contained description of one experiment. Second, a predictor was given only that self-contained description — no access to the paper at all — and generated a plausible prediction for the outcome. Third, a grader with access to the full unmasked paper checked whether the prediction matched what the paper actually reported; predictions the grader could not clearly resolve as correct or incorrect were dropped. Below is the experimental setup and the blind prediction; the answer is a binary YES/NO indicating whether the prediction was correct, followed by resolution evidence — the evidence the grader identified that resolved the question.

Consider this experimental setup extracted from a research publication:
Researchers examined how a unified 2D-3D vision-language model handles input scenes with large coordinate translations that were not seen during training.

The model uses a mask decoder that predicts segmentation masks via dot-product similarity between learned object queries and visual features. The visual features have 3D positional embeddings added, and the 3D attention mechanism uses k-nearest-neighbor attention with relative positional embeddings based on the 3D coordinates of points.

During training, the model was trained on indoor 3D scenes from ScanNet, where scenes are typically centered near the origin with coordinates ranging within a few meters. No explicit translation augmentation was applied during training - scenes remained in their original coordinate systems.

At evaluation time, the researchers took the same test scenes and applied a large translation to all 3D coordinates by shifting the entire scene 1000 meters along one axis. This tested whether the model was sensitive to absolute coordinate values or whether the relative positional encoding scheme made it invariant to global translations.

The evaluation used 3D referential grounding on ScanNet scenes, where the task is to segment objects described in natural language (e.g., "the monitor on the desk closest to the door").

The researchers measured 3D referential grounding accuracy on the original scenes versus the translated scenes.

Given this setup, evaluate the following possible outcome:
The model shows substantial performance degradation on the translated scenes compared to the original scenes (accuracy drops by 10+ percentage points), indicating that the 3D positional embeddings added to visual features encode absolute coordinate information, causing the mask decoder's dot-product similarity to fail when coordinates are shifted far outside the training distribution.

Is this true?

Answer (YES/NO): NO